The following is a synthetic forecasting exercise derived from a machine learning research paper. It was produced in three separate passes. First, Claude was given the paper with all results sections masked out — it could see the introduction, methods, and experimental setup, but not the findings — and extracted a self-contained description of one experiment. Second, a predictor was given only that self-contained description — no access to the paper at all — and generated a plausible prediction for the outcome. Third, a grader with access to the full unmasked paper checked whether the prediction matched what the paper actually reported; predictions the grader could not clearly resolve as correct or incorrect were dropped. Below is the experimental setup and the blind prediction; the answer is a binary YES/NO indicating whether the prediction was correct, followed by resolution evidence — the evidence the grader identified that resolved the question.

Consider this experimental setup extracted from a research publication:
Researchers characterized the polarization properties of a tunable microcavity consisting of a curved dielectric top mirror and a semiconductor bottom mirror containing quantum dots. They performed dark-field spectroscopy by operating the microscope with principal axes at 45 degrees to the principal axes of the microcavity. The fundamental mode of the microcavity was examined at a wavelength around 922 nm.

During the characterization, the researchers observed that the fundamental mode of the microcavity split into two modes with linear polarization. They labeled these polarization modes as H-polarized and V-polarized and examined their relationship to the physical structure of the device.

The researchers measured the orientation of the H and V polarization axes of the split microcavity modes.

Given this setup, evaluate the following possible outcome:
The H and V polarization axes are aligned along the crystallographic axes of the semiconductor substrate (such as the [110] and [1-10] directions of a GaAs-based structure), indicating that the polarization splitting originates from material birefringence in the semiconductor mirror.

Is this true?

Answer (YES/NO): YES